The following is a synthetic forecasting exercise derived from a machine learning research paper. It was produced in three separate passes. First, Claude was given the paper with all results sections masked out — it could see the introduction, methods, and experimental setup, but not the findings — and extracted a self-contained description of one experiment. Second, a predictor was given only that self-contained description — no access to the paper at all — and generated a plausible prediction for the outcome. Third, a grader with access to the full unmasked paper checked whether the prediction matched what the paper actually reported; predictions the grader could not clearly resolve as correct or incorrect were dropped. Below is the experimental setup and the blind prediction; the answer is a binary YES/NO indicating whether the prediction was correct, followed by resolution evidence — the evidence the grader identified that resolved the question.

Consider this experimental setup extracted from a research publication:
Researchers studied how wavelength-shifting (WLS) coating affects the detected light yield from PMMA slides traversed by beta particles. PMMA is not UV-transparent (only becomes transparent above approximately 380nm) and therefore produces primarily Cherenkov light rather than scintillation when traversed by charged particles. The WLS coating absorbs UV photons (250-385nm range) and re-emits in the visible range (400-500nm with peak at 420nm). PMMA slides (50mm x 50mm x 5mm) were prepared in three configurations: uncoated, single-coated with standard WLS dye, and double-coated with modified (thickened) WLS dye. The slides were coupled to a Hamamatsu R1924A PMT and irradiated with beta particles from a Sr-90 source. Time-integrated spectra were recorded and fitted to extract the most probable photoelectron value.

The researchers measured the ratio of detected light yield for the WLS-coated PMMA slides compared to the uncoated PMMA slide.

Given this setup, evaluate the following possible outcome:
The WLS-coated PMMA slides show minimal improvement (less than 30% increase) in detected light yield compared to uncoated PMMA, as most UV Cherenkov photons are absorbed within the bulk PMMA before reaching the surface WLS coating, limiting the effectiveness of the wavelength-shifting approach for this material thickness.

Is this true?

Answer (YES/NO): NO